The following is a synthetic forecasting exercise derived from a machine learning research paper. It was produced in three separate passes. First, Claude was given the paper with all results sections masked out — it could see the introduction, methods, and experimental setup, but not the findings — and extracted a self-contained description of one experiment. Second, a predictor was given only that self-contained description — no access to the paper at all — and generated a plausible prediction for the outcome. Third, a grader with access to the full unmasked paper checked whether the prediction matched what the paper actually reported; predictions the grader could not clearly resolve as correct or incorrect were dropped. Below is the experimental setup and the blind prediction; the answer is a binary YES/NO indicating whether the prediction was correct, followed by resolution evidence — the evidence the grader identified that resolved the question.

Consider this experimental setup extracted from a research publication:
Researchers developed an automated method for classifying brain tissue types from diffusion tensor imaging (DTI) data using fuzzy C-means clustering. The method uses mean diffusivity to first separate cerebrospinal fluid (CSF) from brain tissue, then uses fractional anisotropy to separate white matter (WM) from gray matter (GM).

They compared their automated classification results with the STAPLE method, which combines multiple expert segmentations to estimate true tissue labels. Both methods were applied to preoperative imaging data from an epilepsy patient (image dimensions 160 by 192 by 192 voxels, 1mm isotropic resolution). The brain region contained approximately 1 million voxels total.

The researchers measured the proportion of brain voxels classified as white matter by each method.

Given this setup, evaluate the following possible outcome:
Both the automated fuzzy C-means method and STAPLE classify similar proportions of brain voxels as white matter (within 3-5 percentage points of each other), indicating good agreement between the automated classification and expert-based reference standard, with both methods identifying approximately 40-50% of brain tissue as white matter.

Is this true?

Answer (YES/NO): NO